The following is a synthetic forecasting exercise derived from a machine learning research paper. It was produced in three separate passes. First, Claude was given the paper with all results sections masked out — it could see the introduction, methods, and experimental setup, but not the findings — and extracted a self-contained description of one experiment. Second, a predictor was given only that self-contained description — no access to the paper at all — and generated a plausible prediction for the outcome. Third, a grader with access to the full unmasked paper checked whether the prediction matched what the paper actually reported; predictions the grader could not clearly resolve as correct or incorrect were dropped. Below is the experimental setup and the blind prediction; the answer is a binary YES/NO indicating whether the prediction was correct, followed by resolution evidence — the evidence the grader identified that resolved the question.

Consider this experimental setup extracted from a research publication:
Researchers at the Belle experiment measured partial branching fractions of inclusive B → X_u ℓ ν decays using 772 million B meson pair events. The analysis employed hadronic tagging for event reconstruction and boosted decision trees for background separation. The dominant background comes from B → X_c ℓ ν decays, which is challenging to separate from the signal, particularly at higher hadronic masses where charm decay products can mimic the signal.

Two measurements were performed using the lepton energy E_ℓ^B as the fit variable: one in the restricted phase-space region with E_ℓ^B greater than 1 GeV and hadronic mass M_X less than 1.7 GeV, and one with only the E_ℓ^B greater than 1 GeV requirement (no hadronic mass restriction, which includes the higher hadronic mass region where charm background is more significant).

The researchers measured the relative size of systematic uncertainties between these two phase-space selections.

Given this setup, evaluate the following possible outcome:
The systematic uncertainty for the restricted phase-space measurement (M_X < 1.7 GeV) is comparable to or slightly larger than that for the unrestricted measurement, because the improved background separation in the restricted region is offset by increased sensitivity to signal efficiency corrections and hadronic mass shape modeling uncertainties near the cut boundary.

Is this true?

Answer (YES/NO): NO